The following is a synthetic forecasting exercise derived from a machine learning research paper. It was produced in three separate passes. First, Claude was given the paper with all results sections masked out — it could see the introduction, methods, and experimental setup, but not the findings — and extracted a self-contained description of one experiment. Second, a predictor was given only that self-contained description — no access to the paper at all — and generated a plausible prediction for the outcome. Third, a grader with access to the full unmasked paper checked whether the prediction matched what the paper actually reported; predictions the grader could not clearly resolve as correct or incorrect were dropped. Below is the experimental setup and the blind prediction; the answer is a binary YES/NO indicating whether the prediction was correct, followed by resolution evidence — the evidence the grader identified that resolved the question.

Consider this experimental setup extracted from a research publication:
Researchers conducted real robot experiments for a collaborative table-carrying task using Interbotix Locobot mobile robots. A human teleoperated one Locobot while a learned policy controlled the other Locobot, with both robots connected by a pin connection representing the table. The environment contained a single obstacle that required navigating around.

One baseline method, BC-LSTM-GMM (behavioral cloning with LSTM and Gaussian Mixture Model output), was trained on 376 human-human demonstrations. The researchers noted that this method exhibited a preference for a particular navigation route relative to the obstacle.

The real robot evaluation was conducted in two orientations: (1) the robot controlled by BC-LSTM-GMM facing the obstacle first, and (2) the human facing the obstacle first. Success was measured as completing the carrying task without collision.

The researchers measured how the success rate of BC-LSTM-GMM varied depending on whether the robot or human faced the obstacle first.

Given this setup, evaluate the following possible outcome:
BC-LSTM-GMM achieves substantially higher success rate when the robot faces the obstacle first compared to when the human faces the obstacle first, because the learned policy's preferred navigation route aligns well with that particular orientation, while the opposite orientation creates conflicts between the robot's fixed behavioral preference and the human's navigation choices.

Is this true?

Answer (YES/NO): YES